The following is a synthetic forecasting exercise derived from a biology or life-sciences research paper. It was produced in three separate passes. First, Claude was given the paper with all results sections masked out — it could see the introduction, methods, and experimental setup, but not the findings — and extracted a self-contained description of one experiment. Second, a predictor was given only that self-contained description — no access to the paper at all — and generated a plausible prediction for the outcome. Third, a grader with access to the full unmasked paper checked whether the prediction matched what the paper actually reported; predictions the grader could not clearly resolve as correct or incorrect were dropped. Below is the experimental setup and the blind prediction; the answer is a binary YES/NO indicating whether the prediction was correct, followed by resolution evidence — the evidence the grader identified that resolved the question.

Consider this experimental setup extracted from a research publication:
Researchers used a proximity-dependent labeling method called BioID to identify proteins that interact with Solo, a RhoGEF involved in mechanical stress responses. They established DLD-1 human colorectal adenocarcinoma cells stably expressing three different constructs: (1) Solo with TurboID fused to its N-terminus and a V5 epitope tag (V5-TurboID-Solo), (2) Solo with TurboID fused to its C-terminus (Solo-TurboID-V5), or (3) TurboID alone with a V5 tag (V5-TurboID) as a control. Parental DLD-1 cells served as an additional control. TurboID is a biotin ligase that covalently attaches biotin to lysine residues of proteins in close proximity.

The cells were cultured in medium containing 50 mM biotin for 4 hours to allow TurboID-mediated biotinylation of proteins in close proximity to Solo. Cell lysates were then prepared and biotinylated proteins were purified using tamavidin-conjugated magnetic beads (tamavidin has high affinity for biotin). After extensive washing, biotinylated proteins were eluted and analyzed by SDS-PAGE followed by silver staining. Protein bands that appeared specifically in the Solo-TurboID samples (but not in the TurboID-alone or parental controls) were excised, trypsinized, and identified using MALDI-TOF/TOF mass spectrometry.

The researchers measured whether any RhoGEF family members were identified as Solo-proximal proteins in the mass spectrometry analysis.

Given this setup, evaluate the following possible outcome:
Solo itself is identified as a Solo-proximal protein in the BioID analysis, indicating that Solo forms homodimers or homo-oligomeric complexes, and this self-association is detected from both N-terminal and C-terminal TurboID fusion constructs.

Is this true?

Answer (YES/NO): NO